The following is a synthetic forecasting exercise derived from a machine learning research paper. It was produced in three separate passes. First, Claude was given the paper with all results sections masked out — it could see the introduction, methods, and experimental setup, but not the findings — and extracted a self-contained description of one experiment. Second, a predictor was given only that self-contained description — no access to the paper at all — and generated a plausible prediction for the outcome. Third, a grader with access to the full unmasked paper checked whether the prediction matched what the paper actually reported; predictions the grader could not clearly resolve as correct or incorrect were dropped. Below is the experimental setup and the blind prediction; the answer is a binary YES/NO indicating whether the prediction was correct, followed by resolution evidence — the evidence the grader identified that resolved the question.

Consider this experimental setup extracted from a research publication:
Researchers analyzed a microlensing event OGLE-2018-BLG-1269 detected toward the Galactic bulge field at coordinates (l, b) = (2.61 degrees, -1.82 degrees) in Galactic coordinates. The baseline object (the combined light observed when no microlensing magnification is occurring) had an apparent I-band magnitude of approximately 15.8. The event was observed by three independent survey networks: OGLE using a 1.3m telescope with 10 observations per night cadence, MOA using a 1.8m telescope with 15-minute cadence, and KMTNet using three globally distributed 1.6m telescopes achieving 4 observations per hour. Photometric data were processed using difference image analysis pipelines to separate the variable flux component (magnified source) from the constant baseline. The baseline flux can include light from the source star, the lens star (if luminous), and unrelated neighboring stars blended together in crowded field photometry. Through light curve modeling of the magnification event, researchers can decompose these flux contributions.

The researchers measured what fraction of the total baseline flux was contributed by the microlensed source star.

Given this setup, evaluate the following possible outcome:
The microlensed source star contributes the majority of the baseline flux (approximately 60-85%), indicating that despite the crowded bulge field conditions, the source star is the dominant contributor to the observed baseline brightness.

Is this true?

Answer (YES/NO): NO